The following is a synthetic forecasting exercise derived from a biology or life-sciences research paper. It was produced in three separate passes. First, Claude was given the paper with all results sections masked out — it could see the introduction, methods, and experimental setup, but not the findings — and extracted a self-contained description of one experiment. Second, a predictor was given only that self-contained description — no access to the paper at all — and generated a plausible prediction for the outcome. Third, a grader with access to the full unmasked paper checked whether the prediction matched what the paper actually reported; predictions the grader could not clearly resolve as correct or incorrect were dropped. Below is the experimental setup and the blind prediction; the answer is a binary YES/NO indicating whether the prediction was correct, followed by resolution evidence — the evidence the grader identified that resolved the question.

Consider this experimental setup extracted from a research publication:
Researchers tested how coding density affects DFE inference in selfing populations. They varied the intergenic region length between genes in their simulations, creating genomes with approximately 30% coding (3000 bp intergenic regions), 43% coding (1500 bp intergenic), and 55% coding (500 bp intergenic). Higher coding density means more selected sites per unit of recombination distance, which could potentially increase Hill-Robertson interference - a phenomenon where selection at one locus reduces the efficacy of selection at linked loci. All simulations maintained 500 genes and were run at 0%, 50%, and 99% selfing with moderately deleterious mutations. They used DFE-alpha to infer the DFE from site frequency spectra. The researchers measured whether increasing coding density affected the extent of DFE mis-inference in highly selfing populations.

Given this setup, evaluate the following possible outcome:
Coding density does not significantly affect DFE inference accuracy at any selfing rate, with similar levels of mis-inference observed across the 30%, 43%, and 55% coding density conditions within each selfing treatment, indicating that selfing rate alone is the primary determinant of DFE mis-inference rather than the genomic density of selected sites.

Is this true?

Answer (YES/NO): YES